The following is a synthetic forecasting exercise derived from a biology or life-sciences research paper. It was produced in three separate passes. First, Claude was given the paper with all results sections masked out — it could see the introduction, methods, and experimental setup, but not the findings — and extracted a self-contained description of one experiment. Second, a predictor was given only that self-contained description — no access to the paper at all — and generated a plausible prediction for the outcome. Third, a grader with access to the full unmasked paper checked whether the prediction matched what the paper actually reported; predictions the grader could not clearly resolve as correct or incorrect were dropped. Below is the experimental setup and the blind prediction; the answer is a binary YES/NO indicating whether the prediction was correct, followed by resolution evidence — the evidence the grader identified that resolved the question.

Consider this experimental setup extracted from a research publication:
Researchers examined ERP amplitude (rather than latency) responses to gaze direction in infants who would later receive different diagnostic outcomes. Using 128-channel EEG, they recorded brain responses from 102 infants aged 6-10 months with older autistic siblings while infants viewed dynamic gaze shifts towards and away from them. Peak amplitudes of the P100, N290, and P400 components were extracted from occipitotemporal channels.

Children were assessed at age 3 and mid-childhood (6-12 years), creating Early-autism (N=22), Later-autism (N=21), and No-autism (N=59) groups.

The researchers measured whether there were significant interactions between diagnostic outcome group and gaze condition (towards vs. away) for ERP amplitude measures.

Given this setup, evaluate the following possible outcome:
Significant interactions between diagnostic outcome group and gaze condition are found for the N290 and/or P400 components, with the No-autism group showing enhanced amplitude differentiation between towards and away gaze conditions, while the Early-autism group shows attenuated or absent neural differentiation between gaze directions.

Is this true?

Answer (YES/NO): NO